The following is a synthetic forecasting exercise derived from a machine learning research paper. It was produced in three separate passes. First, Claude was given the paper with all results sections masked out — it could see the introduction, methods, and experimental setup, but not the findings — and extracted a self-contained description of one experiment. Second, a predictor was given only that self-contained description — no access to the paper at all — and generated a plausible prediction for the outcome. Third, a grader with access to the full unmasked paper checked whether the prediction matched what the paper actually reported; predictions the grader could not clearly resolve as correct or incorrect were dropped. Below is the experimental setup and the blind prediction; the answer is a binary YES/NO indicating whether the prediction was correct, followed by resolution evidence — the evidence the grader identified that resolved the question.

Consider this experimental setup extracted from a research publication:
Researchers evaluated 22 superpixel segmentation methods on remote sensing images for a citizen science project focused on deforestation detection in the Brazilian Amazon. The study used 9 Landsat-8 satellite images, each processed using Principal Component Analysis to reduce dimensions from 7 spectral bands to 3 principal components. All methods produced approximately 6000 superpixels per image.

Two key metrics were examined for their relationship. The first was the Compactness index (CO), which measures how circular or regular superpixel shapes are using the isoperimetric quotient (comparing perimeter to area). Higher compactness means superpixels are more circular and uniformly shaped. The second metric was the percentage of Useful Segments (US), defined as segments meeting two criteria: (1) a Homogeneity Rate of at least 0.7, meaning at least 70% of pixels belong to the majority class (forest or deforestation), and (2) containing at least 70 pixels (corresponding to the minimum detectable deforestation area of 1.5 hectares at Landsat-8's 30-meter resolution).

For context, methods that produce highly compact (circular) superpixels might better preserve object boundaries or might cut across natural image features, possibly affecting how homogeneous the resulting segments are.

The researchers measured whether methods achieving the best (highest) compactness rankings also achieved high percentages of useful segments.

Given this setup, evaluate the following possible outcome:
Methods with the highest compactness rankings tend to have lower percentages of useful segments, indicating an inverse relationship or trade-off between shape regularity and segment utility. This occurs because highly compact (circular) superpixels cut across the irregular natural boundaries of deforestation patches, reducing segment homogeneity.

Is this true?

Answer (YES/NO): NO